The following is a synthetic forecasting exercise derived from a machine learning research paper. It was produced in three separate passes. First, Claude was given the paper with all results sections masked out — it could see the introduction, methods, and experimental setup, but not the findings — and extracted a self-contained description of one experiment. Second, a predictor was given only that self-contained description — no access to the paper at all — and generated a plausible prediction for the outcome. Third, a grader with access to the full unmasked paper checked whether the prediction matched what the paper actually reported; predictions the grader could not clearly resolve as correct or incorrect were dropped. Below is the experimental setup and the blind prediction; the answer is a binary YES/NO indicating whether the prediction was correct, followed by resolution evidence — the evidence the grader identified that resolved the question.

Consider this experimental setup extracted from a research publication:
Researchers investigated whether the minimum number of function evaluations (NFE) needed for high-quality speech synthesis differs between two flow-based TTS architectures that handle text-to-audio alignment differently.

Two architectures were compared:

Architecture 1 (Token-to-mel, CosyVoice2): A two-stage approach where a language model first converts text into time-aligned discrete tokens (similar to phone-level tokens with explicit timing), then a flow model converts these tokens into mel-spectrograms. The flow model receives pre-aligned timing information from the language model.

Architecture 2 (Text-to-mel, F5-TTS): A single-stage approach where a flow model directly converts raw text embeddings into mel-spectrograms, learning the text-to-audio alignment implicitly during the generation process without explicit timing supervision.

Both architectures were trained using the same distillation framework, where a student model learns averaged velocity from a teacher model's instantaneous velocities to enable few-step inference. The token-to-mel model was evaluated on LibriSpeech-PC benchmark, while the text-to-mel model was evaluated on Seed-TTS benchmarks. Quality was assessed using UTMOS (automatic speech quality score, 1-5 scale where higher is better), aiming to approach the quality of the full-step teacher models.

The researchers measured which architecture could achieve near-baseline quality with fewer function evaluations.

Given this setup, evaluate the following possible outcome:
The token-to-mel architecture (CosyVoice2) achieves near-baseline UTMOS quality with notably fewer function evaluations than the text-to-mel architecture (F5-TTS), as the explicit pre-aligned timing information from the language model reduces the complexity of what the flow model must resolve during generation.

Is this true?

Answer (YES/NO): YES